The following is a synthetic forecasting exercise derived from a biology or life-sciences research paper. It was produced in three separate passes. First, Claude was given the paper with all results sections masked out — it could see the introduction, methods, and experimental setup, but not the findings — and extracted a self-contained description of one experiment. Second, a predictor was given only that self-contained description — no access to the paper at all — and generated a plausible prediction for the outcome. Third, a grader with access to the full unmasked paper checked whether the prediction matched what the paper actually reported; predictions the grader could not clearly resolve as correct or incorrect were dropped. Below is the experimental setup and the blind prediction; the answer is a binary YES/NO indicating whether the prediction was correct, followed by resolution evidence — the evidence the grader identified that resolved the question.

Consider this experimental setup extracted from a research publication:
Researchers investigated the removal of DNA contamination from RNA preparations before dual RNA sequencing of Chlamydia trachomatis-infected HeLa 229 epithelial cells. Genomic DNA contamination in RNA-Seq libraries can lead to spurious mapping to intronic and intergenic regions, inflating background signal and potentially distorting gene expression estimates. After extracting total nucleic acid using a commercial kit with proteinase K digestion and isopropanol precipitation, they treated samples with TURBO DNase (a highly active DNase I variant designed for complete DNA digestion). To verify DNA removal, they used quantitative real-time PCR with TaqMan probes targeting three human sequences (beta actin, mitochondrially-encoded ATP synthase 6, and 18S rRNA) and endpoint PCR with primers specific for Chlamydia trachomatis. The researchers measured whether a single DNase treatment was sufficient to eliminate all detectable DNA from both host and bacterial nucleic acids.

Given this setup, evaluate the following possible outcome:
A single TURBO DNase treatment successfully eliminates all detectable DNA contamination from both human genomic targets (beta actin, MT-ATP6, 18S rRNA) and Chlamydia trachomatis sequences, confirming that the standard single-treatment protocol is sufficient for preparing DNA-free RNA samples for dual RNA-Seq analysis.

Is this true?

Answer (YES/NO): NO